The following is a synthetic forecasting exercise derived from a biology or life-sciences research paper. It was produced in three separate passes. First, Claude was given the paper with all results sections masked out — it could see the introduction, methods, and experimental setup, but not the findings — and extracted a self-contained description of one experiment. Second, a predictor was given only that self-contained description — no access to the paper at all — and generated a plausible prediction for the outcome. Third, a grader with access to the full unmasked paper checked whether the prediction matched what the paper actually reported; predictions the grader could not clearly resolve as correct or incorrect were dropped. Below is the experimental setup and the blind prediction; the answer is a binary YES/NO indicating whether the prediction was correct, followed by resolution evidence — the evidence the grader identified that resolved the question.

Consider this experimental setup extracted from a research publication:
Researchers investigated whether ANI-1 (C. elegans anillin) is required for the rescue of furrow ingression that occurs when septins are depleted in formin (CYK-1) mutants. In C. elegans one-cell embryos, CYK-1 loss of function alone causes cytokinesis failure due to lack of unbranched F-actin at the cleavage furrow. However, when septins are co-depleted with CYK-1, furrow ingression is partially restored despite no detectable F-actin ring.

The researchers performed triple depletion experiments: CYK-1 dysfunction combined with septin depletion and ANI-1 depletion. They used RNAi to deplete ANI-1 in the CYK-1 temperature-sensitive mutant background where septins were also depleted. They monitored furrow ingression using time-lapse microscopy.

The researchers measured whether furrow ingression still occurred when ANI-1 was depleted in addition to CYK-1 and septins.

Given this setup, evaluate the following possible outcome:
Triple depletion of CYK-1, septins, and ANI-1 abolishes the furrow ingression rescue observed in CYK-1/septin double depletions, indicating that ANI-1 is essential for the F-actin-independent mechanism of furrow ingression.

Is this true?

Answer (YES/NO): YES